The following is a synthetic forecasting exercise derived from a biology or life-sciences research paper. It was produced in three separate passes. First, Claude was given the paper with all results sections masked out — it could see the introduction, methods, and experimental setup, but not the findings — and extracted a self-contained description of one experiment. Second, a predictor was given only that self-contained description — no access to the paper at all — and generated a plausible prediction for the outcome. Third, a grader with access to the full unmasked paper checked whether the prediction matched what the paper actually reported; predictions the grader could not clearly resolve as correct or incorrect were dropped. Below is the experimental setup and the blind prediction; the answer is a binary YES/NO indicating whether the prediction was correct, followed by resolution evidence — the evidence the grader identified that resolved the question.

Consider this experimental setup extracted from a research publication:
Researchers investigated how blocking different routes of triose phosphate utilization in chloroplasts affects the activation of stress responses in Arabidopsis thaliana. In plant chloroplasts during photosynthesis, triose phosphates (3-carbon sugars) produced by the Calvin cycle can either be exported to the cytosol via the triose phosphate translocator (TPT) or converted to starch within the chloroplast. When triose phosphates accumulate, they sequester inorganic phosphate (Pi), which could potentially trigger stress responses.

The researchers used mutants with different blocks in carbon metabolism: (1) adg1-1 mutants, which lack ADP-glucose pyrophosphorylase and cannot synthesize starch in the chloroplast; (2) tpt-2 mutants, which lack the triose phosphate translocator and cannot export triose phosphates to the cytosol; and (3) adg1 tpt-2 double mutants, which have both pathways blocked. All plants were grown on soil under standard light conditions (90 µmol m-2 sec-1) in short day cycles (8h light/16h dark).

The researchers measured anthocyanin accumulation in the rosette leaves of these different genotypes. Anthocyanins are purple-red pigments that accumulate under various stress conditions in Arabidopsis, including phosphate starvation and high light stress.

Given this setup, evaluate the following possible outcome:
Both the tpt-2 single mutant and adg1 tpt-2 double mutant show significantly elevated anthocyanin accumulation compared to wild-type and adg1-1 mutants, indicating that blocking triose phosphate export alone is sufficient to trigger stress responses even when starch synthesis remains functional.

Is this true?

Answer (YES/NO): NO